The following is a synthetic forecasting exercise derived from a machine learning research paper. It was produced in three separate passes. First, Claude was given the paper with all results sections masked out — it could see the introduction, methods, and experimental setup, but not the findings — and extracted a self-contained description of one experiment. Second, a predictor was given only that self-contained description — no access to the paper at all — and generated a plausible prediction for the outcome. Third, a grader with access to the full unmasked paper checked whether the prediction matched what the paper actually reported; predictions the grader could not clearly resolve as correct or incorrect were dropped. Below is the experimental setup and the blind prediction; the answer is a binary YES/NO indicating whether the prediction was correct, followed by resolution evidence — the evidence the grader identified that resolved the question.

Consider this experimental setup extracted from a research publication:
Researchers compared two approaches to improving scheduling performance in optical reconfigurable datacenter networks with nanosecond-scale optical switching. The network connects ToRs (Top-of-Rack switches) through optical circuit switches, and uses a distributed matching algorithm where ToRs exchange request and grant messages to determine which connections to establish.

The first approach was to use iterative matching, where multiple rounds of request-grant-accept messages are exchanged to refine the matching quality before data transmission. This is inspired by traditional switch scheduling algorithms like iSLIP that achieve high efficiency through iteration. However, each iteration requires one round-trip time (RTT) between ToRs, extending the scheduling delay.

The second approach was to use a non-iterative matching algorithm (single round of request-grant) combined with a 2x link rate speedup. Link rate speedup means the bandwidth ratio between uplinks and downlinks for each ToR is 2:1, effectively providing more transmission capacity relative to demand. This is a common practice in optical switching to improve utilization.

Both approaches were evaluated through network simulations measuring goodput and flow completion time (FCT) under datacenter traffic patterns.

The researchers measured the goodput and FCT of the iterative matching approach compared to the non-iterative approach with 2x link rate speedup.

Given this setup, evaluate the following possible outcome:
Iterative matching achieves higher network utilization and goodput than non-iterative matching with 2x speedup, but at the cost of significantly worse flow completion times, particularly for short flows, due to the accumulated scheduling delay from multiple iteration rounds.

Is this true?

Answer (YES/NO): NO